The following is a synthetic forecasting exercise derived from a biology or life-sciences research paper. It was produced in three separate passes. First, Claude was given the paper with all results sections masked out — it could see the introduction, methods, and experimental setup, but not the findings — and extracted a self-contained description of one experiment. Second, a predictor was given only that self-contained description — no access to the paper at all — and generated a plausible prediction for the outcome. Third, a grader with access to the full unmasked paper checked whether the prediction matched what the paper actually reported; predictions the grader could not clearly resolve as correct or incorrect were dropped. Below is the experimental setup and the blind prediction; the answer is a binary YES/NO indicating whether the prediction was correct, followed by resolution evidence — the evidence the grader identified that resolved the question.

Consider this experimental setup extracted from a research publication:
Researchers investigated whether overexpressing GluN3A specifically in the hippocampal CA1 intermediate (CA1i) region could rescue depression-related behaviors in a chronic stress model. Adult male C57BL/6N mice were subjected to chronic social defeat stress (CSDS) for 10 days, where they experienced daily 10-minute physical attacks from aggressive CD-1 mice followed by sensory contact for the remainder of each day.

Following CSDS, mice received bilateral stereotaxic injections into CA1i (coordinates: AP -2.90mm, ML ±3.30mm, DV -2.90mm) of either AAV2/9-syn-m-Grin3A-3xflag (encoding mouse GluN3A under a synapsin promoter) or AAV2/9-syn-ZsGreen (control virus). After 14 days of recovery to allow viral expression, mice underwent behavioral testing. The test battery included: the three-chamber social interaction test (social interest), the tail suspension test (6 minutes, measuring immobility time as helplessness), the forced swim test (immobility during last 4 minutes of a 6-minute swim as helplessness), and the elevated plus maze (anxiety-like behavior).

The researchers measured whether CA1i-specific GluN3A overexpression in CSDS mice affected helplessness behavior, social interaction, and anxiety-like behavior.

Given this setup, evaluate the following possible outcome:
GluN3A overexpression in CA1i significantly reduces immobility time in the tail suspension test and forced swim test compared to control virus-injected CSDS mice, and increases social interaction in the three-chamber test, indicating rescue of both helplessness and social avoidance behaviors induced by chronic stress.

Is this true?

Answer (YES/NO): NO